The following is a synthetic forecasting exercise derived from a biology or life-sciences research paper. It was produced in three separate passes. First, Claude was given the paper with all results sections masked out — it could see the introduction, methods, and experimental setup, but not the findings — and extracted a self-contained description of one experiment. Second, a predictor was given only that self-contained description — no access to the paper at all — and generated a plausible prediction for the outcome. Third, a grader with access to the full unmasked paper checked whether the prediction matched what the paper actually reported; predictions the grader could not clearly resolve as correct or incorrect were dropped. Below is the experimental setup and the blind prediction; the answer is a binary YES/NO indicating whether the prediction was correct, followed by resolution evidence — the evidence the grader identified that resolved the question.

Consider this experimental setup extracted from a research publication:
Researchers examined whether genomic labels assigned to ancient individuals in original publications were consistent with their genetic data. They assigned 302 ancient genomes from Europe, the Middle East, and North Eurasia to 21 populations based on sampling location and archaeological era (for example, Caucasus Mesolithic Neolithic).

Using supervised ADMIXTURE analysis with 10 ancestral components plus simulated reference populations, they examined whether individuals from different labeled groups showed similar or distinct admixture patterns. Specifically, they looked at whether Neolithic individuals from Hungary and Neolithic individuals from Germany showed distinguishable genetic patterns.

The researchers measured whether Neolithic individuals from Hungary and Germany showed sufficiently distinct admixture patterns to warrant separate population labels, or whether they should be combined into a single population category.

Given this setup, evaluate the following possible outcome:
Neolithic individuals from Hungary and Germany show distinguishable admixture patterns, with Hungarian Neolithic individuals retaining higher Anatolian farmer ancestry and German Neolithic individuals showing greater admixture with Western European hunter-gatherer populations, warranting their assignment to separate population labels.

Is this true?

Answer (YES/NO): NO